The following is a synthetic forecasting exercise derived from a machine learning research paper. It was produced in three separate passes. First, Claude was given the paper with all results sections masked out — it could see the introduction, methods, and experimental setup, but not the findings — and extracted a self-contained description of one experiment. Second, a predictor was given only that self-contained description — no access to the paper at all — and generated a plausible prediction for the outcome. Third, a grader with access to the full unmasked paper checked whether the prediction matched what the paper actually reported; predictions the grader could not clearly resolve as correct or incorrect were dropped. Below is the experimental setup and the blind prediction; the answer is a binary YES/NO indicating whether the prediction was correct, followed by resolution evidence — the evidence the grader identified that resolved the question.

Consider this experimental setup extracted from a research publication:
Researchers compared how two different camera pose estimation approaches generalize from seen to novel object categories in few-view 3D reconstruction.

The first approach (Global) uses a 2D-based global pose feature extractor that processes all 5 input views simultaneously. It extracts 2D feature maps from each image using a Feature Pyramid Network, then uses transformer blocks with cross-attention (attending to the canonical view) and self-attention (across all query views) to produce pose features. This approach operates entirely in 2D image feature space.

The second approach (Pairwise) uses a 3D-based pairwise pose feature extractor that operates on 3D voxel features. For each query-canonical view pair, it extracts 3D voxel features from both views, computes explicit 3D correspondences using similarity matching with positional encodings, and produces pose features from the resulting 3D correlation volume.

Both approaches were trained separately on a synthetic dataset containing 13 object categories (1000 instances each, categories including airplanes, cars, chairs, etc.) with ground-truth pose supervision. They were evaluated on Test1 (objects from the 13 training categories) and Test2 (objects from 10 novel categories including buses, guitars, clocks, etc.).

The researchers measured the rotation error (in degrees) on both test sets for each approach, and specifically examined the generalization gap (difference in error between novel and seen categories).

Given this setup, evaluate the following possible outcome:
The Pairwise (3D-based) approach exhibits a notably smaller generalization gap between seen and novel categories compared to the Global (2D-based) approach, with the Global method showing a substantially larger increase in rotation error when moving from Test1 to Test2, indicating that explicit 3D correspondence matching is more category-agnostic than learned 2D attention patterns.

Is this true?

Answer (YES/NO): YES